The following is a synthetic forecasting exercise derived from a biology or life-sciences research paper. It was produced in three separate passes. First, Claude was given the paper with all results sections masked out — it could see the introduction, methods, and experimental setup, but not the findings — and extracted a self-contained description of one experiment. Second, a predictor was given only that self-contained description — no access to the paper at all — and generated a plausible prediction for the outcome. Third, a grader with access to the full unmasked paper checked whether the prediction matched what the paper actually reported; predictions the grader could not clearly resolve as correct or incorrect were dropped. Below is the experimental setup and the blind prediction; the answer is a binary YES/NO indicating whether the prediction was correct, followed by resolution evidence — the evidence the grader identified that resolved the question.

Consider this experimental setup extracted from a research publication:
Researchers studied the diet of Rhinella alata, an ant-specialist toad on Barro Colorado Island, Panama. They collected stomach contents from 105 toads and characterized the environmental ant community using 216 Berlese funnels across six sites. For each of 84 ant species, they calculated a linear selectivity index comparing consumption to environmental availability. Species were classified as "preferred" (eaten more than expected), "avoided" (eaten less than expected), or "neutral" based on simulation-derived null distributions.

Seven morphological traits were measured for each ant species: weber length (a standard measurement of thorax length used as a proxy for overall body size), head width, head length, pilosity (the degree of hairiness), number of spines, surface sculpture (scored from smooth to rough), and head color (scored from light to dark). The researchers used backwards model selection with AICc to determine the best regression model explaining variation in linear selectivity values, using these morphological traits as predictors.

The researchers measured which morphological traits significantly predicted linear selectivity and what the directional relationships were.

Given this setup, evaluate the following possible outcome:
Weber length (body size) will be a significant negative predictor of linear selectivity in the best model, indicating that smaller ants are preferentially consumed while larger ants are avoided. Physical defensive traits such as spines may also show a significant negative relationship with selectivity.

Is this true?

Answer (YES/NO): NO